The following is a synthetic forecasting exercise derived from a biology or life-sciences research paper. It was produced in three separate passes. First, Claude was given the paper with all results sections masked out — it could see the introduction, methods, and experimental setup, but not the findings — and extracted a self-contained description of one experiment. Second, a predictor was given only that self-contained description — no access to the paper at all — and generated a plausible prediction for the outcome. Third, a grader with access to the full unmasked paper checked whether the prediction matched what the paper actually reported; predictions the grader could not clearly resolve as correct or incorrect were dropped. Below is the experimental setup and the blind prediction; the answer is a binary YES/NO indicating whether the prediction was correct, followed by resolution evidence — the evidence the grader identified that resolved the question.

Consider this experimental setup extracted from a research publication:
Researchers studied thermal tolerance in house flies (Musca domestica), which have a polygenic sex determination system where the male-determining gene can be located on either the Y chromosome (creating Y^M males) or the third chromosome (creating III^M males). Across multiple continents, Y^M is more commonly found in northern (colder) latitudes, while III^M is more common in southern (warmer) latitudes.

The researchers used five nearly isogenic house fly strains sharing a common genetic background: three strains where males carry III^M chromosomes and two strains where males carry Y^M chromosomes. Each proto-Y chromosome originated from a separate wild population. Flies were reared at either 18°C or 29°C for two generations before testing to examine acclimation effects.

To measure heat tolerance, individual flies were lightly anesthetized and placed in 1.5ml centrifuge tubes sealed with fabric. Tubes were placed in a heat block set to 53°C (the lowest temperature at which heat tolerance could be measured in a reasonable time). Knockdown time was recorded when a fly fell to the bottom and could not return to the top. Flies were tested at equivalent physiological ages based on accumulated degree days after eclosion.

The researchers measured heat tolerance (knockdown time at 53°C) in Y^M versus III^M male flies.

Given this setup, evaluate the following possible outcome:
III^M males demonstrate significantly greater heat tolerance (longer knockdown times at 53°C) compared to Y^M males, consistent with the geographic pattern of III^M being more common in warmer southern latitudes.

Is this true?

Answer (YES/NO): NO